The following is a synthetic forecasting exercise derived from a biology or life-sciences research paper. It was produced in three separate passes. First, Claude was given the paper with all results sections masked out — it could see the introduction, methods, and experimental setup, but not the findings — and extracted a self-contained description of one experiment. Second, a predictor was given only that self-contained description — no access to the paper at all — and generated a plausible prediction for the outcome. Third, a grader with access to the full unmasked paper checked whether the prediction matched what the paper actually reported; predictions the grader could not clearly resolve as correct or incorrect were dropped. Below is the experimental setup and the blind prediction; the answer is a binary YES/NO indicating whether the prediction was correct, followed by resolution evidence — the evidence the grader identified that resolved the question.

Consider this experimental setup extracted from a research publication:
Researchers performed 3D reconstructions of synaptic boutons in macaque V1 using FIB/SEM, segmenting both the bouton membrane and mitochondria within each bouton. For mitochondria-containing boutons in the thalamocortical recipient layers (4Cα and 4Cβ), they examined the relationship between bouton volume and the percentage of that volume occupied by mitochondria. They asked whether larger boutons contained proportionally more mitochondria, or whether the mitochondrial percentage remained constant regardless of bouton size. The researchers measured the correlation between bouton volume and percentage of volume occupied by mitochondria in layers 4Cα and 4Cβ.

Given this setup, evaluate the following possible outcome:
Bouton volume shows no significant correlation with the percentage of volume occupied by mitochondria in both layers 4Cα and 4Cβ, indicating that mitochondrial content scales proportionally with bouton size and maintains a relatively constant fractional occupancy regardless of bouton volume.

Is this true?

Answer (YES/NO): YES